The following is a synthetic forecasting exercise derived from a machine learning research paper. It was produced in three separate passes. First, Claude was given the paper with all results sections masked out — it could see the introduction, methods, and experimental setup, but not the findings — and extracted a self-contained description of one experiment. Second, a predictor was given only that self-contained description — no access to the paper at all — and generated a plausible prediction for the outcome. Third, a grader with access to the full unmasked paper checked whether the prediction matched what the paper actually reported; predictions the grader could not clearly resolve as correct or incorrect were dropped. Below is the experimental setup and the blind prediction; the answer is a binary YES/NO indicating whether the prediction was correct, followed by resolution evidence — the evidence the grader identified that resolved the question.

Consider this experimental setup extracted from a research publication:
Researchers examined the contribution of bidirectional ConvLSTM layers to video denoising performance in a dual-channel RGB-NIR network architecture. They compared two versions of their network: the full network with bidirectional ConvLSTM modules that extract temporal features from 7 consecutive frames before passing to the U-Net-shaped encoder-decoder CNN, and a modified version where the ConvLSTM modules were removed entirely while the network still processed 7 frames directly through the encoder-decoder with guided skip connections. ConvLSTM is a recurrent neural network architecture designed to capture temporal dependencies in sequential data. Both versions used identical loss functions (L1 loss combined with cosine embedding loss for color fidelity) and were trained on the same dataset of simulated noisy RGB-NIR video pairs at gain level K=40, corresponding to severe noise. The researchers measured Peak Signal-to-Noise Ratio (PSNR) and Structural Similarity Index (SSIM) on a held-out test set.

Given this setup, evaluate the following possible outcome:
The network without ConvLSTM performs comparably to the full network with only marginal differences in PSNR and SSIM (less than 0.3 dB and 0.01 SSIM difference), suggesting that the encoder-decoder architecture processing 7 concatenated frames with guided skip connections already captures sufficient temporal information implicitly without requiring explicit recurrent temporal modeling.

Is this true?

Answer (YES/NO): YES